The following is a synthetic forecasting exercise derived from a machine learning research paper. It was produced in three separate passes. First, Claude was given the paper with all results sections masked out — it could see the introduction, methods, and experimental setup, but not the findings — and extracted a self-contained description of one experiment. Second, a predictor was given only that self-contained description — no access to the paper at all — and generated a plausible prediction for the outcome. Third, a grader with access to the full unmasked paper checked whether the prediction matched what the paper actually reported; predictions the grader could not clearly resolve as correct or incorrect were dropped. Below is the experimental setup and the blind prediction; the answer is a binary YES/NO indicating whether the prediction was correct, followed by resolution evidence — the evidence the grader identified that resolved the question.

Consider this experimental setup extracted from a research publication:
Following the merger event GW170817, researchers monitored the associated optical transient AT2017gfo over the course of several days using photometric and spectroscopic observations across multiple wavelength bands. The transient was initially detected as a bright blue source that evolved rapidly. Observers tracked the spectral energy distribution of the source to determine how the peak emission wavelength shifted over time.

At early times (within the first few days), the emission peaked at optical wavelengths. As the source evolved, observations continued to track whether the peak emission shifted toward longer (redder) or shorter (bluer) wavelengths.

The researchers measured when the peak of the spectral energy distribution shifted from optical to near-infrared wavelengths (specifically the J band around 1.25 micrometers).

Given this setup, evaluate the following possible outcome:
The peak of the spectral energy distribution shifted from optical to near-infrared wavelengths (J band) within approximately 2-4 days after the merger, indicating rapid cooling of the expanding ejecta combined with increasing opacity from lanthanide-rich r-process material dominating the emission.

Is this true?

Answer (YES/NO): NO